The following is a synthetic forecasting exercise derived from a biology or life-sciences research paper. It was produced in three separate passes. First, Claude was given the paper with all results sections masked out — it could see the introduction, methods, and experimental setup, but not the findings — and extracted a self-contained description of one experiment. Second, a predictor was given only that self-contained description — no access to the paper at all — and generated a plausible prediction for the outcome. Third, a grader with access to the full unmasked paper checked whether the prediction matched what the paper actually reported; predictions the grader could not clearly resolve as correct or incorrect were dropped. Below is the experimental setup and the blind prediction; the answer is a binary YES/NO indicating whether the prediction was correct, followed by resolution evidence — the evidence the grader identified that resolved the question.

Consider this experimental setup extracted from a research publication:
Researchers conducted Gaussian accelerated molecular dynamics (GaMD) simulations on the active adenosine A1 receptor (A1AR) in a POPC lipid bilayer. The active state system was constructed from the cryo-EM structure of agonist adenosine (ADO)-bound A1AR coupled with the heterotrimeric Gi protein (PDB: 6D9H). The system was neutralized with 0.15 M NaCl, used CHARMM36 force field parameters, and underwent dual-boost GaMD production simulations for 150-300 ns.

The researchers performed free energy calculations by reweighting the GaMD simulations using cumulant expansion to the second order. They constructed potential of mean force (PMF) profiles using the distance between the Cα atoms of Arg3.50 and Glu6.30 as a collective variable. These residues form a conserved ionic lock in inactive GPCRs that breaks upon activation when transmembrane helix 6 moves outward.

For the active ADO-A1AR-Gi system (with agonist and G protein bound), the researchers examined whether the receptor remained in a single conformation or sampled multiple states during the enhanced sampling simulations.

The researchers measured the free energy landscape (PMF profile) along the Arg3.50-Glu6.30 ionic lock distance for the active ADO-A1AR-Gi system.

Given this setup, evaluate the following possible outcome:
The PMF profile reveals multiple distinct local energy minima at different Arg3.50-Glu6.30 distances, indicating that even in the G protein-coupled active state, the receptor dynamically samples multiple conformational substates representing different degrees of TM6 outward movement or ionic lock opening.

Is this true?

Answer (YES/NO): NO